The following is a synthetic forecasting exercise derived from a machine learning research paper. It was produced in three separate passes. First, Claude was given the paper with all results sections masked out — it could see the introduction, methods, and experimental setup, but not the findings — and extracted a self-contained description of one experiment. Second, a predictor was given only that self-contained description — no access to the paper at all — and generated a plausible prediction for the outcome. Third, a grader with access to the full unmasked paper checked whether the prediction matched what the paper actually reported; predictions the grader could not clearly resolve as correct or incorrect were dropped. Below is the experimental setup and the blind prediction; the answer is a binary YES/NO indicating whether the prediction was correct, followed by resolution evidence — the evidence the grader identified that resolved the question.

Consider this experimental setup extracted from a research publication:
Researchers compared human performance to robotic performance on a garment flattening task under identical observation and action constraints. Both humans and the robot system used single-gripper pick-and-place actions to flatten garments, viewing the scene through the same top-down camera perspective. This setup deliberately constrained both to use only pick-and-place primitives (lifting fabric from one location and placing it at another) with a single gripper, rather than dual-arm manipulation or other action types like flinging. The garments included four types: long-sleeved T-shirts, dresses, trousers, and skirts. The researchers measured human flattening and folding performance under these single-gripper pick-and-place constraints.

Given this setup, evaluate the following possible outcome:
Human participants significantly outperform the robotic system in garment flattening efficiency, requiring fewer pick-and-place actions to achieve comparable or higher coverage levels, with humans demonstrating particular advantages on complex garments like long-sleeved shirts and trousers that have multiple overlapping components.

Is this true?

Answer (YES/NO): NO